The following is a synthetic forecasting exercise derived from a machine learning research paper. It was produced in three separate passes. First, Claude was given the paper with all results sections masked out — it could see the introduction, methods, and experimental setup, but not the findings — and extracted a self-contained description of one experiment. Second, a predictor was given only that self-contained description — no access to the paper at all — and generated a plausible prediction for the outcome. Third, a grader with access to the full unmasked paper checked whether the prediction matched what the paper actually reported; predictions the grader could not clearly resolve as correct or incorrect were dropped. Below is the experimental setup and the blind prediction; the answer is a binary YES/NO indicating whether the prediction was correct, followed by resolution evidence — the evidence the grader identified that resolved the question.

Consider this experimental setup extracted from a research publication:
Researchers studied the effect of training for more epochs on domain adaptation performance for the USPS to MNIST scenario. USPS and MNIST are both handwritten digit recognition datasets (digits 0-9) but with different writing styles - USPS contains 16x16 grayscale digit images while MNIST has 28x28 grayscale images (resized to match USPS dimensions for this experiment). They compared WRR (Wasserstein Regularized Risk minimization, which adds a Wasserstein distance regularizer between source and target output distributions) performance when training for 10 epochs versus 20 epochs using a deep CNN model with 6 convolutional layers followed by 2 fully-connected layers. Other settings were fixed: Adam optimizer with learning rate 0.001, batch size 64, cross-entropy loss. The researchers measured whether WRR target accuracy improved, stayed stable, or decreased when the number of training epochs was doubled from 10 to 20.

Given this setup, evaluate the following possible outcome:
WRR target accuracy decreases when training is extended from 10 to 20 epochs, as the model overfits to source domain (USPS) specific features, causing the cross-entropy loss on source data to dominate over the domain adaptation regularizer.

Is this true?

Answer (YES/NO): NO